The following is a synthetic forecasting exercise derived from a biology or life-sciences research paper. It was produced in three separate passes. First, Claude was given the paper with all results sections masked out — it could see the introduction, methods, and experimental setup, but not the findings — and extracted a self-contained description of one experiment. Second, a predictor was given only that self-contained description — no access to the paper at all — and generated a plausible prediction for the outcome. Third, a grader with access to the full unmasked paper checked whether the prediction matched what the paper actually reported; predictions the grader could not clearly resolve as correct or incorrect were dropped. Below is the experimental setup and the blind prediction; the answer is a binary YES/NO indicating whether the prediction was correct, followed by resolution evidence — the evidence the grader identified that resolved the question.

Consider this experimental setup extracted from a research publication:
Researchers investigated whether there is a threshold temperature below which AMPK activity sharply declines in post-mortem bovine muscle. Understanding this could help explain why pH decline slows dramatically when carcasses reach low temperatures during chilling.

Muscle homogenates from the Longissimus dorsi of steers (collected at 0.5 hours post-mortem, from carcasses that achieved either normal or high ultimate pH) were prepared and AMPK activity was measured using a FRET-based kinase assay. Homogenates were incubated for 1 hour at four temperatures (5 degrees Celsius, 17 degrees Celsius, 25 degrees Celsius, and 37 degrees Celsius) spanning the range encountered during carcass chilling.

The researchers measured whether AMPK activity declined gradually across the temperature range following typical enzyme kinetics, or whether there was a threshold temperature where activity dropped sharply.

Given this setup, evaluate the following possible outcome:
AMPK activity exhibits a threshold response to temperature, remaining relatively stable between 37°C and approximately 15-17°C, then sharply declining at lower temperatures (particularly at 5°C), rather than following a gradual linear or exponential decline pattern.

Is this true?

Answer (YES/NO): NO